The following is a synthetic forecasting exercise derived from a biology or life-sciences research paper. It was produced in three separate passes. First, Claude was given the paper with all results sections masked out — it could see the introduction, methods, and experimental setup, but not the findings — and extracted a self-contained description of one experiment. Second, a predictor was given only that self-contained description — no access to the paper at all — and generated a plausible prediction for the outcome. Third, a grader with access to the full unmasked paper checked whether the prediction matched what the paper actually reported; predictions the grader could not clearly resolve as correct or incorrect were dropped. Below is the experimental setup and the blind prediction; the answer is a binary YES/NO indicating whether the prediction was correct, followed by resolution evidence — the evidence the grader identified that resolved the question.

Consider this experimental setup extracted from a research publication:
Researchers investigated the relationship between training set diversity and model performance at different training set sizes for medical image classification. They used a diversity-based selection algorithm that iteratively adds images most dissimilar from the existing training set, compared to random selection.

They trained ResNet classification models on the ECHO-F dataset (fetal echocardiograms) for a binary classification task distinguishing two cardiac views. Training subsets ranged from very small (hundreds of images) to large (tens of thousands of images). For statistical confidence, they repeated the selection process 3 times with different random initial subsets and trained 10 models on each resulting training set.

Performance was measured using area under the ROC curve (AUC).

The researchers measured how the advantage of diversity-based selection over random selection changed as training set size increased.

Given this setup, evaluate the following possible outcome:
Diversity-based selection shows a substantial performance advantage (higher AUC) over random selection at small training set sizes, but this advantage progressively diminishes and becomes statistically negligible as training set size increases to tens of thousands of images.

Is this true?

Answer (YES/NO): NO